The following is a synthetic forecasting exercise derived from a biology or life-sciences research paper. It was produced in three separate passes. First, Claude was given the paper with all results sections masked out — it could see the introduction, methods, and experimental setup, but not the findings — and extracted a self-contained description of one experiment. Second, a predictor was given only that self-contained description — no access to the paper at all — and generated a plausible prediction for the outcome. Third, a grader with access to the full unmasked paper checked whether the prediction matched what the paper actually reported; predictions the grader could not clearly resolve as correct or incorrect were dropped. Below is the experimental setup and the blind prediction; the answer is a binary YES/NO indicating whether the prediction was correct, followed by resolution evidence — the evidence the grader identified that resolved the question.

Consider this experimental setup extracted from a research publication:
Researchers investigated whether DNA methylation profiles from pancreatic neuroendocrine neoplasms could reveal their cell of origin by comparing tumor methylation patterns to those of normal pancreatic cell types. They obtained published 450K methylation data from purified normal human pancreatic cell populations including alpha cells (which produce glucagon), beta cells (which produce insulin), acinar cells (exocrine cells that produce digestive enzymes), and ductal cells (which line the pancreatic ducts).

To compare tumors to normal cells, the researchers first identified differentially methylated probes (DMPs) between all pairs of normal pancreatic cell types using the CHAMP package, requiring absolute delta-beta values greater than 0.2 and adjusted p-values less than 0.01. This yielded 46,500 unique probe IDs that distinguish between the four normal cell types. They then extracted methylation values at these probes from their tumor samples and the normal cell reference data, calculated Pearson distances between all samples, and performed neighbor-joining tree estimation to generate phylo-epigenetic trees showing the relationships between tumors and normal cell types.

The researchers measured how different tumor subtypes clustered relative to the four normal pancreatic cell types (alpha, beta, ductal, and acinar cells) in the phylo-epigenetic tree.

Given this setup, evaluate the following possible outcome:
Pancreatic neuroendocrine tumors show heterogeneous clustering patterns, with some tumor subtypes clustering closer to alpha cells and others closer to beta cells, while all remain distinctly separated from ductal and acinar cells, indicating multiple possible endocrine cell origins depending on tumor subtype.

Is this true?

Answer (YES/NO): NO